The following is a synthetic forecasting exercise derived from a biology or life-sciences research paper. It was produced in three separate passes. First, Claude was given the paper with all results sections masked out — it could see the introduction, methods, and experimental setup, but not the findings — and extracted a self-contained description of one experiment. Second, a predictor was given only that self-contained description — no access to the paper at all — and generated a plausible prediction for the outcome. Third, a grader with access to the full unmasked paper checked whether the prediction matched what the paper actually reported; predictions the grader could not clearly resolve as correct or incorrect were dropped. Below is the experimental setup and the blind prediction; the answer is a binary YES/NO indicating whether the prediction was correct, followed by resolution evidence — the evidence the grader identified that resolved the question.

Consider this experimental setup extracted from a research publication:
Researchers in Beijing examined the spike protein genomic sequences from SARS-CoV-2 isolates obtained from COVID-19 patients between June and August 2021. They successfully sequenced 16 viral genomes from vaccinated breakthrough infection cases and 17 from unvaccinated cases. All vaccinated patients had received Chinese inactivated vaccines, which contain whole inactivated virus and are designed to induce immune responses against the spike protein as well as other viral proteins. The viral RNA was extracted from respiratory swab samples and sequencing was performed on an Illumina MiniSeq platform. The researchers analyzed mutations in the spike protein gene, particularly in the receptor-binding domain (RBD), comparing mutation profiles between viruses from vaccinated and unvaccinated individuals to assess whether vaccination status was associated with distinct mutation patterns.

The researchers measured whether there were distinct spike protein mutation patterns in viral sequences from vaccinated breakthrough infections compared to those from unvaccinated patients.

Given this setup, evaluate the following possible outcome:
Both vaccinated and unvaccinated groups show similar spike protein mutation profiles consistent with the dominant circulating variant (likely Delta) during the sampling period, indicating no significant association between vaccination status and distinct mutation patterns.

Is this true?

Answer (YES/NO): NO